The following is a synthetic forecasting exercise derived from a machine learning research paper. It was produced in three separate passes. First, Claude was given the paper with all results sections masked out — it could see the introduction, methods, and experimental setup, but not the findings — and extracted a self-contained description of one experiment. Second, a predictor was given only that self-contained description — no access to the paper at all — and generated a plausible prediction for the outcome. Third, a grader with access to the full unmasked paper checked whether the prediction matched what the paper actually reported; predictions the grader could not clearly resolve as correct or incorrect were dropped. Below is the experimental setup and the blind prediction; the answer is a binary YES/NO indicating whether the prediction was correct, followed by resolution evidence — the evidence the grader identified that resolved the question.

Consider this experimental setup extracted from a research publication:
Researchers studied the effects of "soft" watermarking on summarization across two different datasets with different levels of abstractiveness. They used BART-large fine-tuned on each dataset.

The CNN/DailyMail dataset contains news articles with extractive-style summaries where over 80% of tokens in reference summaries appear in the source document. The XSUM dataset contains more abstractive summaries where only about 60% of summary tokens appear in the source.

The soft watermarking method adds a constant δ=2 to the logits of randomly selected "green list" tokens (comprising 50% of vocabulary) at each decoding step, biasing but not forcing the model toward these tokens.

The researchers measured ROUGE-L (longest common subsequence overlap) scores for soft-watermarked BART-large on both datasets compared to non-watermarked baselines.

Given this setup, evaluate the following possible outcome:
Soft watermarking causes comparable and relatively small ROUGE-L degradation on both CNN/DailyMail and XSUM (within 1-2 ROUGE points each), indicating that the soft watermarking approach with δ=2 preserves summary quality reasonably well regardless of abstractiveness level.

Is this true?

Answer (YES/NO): NO